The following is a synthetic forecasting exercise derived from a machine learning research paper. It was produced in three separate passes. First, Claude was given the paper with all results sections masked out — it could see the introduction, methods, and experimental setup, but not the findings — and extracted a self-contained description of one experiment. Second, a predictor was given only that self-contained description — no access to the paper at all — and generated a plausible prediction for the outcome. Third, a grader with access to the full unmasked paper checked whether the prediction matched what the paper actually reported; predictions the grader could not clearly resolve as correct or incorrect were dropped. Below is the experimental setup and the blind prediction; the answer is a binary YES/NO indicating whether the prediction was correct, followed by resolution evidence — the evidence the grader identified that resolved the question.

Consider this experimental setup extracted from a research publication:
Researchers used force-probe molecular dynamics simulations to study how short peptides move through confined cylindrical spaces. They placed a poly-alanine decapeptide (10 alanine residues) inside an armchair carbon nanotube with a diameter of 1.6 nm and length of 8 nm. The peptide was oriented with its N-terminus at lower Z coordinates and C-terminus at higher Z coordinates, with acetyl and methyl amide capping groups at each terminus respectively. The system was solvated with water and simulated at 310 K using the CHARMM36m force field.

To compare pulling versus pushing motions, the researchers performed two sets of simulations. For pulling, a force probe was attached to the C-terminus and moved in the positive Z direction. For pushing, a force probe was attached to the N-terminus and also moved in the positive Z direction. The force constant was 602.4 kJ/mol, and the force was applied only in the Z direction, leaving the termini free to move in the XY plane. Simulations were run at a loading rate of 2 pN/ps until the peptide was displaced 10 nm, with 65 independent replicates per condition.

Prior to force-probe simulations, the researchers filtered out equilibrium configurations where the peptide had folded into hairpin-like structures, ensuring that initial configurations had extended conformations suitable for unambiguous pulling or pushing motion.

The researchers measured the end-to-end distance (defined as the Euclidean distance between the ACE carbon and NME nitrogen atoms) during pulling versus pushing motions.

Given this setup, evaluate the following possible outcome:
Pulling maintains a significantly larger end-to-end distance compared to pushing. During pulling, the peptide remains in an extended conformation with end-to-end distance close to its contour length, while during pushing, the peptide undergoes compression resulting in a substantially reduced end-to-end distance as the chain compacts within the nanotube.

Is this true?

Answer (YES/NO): NO